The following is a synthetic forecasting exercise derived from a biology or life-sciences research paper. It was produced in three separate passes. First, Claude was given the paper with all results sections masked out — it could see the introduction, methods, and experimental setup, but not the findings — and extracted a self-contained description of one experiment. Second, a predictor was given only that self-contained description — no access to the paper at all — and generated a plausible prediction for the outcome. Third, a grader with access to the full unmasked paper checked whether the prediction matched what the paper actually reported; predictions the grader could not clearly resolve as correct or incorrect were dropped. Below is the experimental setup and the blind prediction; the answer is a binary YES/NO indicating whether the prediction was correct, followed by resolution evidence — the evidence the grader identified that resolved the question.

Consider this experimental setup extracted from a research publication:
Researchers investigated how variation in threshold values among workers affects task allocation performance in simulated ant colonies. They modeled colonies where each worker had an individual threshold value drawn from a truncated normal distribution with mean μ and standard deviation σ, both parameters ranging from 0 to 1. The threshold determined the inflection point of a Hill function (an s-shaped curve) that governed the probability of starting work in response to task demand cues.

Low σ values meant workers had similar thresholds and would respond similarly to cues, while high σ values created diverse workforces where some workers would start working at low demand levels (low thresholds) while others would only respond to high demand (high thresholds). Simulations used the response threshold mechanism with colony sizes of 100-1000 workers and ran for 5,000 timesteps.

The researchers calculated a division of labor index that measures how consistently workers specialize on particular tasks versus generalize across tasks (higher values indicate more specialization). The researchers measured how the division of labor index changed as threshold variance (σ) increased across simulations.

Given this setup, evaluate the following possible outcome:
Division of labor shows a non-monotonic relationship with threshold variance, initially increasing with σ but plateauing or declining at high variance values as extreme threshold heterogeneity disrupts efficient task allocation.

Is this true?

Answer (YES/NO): NO